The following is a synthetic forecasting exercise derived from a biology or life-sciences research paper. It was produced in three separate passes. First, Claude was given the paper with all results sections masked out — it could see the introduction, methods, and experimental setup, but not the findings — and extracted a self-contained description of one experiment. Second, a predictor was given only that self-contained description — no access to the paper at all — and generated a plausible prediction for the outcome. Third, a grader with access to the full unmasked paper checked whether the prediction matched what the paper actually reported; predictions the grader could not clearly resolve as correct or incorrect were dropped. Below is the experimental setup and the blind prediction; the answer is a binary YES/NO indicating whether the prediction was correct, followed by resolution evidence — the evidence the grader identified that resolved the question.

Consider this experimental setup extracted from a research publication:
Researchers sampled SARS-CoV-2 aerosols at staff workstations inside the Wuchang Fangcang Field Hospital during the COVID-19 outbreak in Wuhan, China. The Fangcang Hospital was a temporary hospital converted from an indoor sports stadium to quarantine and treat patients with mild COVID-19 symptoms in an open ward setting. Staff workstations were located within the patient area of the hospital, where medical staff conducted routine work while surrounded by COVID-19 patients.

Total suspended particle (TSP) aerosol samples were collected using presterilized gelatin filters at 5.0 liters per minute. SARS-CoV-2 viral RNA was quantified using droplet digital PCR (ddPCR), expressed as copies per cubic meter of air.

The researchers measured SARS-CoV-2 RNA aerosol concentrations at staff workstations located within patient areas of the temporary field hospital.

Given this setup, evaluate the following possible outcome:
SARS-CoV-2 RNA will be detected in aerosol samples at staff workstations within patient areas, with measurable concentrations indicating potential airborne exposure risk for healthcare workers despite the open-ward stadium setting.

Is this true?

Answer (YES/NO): YES